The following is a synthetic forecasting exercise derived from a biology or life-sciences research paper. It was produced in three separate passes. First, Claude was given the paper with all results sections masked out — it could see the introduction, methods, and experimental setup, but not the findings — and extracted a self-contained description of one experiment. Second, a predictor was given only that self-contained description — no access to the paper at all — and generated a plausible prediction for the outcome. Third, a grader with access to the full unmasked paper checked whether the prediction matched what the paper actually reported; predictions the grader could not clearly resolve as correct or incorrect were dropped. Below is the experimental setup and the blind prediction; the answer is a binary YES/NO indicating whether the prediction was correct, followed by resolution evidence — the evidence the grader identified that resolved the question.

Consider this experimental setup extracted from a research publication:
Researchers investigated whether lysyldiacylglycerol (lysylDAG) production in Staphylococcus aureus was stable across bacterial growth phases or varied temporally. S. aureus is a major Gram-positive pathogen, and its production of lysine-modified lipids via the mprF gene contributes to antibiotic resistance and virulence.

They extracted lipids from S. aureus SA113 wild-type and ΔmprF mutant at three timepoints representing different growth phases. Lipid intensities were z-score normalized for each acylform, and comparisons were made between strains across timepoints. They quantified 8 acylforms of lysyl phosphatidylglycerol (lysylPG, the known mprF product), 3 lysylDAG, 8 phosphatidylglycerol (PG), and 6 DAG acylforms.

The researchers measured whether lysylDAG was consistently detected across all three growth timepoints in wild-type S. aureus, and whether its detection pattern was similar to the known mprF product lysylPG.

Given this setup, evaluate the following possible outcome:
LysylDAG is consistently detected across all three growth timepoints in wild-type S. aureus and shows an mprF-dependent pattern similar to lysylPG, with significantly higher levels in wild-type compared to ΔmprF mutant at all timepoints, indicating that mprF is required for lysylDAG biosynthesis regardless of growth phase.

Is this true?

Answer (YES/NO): YES